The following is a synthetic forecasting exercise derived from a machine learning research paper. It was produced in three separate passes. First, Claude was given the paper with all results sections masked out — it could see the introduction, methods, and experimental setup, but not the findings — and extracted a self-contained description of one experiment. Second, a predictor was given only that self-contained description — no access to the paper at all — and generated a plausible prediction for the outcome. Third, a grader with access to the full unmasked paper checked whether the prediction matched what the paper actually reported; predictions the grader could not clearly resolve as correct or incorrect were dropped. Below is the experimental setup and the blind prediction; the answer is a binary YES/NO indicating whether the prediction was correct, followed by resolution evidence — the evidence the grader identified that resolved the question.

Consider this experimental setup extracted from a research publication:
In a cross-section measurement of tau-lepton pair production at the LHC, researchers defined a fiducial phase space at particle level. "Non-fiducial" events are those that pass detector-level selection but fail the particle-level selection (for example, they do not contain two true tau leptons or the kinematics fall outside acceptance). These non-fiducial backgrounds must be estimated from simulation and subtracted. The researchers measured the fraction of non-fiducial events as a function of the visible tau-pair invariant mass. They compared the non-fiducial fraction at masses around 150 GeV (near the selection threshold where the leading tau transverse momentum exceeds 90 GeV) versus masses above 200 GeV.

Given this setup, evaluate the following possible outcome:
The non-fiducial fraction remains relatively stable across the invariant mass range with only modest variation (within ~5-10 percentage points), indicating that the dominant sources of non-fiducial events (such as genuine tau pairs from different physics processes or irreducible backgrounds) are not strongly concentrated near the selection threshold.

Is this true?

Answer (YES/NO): NO